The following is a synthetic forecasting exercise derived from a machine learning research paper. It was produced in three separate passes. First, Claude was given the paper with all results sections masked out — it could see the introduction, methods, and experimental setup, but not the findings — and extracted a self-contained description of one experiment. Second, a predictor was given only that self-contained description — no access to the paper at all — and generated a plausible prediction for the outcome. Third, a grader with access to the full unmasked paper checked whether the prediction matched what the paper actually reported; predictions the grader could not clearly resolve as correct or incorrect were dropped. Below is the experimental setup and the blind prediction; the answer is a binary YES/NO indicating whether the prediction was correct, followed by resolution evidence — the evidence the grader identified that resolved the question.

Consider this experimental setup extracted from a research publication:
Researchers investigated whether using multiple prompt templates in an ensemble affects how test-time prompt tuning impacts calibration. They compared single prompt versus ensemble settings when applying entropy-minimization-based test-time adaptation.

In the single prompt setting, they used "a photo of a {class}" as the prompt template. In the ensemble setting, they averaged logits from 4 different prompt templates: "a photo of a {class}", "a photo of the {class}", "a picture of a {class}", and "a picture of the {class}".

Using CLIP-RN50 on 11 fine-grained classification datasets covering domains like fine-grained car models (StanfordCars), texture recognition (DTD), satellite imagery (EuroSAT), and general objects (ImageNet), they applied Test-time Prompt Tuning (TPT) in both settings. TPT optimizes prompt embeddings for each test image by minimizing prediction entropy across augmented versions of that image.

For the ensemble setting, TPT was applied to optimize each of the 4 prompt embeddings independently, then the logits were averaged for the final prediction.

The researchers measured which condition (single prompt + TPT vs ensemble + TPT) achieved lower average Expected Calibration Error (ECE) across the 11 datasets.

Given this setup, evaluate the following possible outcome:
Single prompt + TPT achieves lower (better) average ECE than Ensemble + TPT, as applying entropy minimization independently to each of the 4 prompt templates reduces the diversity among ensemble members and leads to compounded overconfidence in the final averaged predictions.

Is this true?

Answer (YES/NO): NO